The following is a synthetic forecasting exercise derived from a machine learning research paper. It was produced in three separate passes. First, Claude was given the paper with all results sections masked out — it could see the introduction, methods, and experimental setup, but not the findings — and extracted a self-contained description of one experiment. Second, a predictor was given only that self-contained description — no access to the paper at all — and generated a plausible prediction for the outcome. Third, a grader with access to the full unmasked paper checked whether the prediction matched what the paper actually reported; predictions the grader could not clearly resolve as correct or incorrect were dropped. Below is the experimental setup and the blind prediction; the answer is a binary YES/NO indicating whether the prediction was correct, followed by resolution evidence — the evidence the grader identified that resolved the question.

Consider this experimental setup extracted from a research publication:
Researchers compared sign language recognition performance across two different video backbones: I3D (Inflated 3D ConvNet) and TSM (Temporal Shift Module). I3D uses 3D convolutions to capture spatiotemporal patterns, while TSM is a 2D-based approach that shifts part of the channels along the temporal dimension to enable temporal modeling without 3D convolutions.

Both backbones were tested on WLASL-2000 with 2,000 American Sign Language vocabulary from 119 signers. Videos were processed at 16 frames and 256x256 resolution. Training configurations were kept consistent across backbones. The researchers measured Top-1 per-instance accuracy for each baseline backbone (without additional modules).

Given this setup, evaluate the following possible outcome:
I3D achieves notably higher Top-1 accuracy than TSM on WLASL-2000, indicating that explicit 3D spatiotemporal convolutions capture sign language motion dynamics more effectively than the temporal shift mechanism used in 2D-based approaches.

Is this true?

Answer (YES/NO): NO